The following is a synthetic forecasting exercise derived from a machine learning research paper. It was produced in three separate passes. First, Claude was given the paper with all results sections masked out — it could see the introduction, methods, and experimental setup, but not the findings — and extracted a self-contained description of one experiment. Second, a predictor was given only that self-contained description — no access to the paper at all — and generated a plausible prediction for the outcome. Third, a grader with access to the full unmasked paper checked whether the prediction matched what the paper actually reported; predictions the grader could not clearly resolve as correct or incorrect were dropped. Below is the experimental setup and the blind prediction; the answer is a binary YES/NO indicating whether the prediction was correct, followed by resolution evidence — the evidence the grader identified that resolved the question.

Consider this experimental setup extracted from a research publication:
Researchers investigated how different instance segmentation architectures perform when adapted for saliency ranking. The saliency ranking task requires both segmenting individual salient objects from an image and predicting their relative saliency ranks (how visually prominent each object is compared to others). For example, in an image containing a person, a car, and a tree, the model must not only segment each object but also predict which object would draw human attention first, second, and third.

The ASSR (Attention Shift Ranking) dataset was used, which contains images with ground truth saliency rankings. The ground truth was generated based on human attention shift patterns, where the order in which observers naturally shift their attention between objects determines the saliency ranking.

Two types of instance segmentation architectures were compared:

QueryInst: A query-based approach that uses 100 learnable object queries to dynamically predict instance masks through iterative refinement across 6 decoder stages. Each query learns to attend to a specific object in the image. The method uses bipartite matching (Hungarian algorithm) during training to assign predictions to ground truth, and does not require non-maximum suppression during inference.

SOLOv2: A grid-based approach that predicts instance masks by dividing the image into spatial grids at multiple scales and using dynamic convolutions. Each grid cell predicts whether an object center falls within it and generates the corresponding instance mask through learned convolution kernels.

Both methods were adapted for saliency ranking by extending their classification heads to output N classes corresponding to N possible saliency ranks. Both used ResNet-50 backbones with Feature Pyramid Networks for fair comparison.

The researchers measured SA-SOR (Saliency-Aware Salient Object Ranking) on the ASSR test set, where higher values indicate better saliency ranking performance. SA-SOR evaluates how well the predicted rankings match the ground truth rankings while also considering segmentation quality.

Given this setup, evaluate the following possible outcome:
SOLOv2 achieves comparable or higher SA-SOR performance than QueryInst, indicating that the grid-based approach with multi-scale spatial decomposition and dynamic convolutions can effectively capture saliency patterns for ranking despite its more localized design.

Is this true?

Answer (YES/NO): NO